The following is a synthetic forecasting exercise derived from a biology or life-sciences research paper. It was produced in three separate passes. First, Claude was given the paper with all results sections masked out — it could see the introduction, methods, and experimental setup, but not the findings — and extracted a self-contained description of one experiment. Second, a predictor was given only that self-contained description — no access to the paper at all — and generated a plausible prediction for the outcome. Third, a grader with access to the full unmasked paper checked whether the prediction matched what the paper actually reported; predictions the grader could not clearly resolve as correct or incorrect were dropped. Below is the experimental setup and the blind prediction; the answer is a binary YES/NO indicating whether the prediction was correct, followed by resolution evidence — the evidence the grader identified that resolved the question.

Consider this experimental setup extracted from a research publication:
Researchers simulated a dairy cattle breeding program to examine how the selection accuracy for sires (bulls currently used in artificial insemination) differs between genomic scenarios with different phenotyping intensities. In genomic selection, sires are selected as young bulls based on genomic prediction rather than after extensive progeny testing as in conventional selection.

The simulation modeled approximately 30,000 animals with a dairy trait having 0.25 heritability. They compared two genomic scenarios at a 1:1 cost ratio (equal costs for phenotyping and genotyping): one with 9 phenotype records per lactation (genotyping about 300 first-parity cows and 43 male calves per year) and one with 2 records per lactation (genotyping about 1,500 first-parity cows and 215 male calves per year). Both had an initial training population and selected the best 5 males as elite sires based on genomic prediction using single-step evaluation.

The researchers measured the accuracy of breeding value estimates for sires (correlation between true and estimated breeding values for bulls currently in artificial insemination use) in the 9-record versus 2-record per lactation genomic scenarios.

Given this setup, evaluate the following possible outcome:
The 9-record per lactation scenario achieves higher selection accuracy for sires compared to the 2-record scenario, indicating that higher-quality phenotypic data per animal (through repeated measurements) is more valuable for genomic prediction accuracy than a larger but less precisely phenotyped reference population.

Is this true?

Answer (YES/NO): YES